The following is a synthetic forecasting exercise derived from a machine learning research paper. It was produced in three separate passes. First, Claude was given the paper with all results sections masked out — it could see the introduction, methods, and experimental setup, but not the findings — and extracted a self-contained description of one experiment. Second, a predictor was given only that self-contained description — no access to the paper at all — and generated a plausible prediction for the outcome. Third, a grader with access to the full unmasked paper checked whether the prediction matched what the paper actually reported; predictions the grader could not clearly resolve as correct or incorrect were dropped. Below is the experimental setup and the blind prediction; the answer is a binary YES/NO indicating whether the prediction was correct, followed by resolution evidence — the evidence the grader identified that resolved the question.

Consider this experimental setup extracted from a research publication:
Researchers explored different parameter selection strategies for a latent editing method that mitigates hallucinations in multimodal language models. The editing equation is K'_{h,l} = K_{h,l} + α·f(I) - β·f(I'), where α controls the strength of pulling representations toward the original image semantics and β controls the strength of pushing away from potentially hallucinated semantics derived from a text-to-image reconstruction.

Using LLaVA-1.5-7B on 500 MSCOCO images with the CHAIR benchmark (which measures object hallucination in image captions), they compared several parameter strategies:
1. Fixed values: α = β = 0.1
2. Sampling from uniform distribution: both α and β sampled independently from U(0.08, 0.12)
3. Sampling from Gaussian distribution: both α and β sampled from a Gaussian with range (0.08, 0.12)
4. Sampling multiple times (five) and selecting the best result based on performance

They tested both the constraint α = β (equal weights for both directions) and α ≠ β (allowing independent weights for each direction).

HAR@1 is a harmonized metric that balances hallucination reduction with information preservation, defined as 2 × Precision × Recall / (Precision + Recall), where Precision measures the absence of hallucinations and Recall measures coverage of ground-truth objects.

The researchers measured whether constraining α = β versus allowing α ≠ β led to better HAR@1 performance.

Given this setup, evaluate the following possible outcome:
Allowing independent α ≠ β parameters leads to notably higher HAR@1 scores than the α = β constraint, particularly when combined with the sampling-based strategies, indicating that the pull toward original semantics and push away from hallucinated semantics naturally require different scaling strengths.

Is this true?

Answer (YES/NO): NO